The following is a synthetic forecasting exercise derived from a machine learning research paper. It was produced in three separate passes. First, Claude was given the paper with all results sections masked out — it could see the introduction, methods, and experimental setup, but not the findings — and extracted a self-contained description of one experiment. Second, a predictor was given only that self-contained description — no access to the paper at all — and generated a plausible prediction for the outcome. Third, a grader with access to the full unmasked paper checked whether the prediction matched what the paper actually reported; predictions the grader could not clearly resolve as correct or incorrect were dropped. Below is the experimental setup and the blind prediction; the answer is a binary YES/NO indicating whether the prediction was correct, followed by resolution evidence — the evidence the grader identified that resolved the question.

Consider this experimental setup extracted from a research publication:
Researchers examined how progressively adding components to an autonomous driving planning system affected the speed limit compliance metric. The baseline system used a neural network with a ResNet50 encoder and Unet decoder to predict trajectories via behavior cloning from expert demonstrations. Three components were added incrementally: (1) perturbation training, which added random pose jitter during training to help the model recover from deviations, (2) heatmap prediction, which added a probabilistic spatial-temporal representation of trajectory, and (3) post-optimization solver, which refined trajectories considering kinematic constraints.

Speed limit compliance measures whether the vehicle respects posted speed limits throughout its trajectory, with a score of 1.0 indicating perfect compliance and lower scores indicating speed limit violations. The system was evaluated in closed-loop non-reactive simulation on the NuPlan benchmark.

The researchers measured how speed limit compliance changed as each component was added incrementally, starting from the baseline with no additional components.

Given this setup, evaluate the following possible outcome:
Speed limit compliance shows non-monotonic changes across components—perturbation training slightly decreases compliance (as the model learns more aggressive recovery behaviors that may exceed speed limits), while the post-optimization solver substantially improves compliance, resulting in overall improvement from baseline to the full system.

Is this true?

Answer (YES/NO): NO